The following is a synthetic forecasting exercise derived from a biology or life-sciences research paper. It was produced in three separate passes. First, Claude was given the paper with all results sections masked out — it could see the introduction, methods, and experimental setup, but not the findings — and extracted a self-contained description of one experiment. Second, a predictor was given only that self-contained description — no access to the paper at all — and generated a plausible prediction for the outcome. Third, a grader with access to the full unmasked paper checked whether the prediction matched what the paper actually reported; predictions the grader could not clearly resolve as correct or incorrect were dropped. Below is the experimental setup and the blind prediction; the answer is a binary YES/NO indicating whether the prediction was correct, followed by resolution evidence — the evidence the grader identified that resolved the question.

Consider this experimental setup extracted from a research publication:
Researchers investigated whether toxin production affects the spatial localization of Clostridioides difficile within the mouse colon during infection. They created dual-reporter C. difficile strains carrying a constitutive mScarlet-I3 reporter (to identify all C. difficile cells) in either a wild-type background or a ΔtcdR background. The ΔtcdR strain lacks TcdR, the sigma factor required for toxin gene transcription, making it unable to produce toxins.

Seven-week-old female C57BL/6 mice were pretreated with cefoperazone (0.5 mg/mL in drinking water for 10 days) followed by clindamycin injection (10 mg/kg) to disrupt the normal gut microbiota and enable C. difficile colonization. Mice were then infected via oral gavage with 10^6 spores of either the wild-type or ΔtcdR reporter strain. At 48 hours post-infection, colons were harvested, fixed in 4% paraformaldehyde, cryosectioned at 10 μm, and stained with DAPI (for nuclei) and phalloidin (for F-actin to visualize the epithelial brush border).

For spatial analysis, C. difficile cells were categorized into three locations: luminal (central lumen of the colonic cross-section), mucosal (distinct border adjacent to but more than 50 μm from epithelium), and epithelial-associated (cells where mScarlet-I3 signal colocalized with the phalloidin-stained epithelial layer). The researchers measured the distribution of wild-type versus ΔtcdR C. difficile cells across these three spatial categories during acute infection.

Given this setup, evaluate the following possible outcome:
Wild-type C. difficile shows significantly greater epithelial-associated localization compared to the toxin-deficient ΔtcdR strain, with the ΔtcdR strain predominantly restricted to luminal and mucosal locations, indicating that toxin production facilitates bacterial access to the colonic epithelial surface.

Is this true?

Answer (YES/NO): NO